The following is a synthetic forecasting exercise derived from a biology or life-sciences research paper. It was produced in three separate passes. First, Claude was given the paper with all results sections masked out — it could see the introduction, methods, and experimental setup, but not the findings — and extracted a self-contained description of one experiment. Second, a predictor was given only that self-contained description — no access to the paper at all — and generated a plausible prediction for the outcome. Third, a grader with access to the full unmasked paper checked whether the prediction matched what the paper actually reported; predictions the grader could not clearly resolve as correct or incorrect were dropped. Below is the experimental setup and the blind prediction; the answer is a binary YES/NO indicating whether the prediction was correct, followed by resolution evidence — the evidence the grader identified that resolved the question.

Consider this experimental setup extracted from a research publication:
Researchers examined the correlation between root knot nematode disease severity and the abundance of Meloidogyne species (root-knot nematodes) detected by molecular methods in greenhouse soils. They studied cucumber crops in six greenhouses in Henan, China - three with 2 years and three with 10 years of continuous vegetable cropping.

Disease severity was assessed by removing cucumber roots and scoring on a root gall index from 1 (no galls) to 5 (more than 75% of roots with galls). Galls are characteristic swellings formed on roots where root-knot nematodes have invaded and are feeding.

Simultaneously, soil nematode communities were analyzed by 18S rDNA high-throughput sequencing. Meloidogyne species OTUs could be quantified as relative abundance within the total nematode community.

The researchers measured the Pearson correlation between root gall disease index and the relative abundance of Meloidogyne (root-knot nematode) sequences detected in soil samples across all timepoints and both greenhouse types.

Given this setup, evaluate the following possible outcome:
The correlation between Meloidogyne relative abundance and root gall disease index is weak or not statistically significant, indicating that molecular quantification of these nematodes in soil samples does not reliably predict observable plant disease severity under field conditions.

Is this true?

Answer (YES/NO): NO